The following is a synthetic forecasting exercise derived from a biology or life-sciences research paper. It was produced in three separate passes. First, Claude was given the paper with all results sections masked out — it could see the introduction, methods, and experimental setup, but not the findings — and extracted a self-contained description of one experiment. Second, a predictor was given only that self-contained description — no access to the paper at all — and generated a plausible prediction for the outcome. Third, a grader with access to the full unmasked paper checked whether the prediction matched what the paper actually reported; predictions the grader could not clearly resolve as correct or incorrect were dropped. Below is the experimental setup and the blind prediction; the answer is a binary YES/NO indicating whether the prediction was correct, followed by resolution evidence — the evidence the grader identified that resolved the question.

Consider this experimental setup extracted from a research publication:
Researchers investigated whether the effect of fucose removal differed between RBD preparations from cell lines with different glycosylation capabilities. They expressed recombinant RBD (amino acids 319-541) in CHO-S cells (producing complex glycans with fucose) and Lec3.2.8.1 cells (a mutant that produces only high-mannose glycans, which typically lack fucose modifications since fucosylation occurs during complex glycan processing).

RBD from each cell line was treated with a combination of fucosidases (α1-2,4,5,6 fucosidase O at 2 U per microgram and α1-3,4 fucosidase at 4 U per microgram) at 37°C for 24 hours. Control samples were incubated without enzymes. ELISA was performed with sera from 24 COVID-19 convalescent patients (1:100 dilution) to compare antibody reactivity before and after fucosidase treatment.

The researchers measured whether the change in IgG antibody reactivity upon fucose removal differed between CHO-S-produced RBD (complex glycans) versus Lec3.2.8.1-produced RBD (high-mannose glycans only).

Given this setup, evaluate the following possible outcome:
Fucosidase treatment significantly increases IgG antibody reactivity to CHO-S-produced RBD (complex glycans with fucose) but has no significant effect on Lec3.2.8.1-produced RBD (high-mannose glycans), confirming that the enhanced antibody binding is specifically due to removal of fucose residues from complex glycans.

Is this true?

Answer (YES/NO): YES